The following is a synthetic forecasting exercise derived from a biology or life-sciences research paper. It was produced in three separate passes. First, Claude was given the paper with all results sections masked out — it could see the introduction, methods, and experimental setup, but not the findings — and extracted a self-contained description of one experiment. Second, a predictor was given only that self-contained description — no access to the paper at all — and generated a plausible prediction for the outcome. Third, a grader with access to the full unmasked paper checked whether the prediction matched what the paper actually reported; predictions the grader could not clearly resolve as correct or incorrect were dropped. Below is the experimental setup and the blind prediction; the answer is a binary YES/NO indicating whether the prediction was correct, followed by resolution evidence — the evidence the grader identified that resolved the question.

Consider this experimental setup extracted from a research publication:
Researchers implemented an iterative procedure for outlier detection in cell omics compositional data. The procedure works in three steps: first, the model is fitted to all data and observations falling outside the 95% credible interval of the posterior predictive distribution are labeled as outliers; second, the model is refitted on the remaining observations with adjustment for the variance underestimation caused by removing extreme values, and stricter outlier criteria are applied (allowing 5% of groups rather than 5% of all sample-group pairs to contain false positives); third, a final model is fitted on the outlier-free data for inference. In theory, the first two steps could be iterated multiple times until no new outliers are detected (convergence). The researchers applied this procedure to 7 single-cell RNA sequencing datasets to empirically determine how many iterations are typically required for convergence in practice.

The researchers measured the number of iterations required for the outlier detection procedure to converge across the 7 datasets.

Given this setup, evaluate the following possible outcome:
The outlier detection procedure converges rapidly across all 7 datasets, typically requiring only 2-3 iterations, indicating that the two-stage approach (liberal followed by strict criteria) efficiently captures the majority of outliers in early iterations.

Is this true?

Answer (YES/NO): YES